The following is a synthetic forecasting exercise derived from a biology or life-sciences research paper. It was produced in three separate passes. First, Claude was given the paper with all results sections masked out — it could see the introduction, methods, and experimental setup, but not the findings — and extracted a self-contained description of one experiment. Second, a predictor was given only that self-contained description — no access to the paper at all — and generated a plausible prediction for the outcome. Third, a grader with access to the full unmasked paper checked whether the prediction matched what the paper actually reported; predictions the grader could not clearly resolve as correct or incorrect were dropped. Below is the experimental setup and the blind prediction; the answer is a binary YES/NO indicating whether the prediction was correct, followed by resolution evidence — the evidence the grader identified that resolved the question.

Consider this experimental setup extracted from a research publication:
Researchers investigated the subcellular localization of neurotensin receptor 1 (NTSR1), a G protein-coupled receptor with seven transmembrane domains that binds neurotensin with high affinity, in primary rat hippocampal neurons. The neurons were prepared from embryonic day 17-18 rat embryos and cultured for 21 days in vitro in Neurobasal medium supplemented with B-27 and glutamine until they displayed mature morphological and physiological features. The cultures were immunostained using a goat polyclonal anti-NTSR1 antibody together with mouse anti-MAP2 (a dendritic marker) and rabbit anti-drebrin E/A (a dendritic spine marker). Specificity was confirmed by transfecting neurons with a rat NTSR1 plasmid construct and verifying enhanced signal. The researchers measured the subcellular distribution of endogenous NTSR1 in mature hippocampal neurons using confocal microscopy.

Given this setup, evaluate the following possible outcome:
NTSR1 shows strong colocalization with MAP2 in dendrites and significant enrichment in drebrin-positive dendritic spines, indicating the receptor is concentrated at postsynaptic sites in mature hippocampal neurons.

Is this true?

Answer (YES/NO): NO